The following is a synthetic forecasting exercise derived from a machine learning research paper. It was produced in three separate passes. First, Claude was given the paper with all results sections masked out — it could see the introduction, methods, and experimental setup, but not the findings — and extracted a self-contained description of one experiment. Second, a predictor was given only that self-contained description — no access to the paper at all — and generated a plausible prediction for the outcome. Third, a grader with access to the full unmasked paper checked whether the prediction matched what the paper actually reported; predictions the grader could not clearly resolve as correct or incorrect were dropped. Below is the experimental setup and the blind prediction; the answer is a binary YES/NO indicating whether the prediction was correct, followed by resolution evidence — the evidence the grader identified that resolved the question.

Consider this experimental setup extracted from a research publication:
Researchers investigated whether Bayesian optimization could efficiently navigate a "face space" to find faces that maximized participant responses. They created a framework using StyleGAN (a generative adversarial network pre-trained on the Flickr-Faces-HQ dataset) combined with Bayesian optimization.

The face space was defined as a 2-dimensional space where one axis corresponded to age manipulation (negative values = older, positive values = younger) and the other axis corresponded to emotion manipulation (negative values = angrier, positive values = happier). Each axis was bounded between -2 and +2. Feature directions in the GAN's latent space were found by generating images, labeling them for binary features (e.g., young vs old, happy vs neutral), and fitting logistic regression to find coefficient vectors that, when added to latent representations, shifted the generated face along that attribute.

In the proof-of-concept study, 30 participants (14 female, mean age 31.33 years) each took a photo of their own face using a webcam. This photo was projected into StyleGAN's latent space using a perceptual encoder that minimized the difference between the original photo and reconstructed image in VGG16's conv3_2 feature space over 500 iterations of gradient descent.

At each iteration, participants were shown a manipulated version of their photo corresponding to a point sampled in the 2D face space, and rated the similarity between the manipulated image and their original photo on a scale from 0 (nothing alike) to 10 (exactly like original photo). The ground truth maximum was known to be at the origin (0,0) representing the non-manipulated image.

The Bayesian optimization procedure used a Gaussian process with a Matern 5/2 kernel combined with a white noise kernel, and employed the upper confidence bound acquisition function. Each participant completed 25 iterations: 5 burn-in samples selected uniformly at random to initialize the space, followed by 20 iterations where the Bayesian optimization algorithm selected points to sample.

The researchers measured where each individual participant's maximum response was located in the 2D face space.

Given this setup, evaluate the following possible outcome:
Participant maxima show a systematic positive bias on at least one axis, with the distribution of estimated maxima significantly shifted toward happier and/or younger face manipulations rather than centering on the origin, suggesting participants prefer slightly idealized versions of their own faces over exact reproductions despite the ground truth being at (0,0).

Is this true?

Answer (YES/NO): NO